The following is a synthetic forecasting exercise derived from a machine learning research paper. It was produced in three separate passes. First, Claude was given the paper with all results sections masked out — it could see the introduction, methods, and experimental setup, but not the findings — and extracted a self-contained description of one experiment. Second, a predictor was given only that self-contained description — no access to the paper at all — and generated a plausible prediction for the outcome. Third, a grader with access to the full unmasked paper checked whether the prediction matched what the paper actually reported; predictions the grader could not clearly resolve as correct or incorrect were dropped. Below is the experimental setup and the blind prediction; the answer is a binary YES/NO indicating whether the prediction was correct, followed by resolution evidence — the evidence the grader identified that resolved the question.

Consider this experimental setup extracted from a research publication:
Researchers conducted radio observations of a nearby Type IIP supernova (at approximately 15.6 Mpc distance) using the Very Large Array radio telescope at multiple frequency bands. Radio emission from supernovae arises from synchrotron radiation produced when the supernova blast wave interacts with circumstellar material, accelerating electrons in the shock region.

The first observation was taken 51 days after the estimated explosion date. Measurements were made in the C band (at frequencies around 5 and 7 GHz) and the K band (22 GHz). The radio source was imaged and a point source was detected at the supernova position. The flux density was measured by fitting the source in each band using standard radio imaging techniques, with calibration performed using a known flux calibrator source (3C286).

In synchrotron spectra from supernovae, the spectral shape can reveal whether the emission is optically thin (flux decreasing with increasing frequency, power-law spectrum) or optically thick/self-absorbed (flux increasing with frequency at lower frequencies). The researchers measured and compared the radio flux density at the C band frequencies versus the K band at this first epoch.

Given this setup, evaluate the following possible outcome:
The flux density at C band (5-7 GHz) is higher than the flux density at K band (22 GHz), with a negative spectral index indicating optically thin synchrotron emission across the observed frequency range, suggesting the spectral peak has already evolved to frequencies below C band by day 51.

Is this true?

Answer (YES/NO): YES